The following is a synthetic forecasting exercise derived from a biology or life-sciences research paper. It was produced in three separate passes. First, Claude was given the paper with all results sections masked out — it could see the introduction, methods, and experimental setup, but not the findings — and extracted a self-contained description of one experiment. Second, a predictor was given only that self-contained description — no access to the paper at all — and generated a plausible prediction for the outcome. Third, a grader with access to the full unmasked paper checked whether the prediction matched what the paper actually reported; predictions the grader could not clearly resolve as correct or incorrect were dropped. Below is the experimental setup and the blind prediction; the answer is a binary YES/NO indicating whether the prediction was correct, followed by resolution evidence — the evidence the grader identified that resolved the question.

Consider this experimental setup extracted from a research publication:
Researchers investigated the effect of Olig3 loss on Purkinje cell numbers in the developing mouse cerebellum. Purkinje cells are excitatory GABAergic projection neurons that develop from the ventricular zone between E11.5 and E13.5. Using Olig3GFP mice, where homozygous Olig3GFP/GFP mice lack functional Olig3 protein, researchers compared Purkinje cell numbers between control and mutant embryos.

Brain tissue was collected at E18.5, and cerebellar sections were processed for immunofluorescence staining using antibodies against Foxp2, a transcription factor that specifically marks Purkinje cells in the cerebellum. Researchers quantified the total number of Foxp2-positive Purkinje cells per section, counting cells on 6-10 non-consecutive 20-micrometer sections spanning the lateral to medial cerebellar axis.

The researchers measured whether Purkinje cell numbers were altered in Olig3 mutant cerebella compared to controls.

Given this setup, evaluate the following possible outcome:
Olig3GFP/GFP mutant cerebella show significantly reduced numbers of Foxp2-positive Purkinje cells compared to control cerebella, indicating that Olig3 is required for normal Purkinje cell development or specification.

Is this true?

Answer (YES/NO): YES